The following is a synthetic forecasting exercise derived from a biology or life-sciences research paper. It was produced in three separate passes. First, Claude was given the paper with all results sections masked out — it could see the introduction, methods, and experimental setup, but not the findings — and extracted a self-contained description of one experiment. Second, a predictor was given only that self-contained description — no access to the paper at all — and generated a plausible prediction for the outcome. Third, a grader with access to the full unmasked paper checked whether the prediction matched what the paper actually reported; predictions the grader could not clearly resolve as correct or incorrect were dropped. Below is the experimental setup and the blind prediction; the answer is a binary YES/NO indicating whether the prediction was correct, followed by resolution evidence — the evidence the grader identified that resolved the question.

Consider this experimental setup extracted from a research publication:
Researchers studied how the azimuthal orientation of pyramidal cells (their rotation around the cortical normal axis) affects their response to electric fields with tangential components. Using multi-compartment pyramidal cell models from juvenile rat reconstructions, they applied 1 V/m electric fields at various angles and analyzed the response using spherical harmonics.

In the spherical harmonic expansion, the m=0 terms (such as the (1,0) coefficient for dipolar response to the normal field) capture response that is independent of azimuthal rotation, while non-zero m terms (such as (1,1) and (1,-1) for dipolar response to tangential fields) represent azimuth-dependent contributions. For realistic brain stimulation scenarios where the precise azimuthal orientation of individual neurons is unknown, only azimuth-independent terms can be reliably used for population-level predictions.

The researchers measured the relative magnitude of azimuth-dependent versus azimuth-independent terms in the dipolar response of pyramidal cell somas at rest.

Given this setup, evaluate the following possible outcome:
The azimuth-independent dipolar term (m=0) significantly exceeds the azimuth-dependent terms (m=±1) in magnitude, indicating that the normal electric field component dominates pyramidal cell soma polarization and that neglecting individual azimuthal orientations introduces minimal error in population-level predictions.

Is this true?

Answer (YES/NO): YES